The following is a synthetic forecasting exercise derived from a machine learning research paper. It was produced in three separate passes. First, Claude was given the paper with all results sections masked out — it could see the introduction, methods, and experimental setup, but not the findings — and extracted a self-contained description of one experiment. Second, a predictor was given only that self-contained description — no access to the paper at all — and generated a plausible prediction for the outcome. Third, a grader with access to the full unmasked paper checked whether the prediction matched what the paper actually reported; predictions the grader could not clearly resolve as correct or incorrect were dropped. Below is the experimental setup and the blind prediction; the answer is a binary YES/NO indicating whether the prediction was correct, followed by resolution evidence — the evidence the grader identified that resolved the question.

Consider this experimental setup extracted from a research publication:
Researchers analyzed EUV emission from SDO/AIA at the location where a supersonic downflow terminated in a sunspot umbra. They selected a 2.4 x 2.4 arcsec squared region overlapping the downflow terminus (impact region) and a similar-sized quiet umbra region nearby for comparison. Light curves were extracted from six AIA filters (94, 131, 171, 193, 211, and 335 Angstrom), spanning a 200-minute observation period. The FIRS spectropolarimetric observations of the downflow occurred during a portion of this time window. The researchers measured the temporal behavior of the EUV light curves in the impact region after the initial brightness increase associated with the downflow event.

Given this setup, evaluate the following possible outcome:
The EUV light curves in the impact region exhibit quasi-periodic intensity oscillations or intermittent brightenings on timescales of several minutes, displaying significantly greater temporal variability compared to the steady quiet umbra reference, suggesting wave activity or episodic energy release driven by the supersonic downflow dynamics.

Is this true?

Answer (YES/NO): YES